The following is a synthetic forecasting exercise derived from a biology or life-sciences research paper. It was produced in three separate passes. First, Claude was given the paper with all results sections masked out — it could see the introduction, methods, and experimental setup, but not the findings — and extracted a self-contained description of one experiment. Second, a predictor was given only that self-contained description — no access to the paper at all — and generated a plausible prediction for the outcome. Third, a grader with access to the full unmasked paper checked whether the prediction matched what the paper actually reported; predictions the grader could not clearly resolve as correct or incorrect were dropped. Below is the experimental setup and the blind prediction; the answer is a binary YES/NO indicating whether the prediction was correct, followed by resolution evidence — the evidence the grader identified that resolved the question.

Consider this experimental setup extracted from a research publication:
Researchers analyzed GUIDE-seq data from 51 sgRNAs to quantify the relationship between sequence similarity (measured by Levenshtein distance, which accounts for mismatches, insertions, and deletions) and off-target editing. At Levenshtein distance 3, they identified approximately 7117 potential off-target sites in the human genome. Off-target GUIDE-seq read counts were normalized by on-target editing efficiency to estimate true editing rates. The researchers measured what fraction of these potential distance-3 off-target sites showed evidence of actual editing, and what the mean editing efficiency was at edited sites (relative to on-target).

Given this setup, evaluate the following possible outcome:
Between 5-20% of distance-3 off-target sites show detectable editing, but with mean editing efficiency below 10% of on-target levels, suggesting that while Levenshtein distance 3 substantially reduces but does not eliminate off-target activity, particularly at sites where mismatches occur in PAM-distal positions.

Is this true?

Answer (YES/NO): YES